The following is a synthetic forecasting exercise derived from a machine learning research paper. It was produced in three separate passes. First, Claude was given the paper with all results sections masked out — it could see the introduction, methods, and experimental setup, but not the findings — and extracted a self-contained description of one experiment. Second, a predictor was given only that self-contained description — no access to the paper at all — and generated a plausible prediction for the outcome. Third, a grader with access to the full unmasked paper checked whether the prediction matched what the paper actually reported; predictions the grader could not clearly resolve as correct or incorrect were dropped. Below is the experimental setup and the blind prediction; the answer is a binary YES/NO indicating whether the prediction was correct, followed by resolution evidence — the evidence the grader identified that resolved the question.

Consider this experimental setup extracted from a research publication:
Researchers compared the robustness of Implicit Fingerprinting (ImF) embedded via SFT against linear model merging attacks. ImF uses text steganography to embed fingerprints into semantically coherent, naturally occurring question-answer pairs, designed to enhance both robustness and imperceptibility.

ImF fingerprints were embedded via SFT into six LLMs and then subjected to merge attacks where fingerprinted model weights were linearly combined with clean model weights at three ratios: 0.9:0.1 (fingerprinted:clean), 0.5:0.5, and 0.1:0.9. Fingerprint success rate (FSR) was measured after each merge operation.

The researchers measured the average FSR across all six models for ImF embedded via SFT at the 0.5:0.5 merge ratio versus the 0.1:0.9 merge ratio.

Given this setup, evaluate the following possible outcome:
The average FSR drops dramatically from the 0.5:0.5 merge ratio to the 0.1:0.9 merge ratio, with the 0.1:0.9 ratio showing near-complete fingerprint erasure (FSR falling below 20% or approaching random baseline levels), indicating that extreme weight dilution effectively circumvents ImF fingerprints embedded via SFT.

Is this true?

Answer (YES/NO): YES